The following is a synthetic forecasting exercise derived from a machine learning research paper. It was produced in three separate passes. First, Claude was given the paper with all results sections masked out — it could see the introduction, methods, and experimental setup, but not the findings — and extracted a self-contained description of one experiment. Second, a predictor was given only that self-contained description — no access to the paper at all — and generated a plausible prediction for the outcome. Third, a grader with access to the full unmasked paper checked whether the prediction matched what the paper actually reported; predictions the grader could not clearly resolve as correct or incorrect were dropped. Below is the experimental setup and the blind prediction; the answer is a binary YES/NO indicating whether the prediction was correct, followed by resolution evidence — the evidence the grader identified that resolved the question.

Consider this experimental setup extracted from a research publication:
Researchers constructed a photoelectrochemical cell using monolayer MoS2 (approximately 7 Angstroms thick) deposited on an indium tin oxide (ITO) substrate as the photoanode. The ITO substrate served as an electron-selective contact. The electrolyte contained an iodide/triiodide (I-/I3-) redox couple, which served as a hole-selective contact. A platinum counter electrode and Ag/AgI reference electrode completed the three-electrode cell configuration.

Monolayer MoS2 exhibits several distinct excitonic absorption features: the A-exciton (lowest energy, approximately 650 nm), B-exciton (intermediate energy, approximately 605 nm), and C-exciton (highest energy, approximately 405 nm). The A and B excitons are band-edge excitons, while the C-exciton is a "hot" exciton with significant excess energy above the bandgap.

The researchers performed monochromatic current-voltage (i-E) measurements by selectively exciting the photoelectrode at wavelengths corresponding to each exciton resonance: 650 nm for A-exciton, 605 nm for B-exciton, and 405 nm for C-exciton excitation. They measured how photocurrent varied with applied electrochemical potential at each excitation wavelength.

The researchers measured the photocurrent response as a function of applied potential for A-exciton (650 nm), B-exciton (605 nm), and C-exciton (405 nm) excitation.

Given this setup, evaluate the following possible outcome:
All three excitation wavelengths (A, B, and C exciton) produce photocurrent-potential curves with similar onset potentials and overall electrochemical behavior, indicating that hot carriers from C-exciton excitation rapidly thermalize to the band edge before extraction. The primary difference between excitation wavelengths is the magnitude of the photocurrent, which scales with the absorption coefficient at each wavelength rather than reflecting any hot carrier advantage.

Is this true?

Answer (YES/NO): NO